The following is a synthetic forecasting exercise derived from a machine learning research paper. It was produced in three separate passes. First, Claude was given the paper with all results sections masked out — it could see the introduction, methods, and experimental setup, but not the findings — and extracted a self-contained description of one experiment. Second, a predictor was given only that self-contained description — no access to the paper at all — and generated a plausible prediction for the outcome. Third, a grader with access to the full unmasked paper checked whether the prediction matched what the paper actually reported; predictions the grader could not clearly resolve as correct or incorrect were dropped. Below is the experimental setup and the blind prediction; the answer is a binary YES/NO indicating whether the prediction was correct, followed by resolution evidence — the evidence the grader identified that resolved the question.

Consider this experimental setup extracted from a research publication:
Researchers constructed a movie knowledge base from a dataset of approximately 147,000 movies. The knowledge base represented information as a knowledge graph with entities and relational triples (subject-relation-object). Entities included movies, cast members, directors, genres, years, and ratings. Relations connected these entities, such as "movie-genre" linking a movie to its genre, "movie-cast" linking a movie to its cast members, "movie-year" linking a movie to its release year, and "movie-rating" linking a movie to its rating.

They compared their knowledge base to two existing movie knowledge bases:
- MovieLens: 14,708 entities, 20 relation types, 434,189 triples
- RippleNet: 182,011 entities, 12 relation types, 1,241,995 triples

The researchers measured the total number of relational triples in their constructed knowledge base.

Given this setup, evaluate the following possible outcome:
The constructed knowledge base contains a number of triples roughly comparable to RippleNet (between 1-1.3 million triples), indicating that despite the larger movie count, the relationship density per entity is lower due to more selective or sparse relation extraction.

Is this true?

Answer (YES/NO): NO